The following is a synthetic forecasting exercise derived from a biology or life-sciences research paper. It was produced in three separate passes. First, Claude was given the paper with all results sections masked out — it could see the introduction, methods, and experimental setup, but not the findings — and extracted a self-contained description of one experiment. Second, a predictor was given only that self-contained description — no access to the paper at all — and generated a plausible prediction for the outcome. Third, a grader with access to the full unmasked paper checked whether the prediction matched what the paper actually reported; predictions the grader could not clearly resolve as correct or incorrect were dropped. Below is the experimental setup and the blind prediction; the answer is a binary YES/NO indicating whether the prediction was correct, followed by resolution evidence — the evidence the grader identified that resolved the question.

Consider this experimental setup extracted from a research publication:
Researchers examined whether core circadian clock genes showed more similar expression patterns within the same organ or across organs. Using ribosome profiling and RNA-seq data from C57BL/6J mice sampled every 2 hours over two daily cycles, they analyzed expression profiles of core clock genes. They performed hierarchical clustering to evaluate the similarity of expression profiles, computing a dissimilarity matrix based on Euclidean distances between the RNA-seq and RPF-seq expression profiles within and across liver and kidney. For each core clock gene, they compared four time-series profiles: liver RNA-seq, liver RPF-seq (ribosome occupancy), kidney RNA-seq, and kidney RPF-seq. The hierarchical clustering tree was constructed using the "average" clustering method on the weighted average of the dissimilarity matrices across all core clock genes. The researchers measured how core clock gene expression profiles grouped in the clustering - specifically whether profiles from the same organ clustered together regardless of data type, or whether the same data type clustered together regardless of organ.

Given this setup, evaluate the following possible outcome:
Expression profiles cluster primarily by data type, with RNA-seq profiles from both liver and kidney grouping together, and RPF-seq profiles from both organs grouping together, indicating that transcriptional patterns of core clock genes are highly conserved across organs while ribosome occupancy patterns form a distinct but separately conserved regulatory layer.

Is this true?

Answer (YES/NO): YES